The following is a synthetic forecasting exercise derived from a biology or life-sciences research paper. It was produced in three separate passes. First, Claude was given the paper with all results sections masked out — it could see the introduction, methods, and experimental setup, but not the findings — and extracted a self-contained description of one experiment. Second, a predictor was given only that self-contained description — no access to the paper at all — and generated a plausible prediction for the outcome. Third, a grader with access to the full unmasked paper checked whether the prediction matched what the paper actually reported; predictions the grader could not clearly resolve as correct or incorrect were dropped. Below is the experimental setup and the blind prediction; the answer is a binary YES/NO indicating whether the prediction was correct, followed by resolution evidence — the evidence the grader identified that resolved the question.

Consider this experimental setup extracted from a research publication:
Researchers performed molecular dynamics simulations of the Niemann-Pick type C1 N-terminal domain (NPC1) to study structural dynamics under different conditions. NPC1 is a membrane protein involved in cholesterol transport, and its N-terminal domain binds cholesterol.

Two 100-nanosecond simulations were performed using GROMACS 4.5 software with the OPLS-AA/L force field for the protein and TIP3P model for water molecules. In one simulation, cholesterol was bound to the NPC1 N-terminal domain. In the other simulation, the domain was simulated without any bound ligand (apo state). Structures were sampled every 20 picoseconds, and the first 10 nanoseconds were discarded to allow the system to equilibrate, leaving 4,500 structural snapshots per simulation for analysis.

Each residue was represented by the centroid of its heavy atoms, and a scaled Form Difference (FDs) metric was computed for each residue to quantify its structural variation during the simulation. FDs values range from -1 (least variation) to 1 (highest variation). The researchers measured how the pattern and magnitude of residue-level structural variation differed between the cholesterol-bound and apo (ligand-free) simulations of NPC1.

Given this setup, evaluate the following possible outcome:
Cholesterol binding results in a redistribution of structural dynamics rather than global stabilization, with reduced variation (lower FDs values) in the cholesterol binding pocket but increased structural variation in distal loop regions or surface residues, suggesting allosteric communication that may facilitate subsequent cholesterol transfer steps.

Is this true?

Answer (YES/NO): NO